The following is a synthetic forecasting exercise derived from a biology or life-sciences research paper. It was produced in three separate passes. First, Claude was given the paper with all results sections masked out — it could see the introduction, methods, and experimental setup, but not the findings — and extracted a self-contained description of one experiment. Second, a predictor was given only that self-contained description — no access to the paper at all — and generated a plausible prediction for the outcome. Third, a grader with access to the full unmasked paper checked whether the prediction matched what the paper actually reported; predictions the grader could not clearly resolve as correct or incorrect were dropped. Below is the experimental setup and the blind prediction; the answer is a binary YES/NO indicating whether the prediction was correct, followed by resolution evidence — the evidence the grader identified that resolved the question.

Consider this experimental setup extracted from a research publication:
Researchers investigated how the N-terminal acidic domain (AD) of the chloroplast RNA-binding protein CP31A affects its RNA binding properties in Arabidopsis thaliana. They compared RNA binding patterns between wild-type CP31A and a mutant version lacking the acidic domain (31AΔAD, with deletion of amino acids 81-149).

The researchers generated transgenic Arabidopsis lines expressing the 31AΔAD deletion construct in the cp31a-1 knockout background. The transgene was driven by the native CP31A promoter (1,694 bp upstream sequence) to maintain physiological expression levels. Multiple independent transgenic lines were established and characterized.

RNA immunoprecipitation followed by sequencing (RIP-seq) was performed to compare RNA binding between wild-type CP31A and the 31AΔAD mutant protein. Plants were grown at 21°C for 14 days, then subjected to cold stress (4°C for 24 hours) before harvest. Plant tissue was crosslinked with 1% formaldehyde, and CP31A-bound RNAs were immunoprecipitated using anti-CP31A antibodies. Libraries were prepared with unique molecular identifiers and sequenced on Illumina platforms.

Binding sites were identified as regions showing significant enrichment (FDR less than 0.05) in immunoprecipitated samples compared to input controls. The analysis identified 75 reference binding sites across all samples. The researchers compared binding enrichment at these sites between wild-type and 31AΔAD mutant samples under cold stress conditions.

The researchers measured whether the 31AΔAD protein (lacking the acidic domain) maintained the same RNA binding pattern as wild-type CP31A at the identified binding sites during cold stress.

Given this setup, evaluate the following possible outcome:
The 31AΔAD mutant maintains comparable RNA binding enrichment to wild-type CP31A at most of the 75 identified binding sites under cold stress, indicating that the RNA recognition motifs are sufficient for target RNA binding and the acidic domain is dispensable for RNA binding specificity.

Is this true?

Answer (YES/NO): NO